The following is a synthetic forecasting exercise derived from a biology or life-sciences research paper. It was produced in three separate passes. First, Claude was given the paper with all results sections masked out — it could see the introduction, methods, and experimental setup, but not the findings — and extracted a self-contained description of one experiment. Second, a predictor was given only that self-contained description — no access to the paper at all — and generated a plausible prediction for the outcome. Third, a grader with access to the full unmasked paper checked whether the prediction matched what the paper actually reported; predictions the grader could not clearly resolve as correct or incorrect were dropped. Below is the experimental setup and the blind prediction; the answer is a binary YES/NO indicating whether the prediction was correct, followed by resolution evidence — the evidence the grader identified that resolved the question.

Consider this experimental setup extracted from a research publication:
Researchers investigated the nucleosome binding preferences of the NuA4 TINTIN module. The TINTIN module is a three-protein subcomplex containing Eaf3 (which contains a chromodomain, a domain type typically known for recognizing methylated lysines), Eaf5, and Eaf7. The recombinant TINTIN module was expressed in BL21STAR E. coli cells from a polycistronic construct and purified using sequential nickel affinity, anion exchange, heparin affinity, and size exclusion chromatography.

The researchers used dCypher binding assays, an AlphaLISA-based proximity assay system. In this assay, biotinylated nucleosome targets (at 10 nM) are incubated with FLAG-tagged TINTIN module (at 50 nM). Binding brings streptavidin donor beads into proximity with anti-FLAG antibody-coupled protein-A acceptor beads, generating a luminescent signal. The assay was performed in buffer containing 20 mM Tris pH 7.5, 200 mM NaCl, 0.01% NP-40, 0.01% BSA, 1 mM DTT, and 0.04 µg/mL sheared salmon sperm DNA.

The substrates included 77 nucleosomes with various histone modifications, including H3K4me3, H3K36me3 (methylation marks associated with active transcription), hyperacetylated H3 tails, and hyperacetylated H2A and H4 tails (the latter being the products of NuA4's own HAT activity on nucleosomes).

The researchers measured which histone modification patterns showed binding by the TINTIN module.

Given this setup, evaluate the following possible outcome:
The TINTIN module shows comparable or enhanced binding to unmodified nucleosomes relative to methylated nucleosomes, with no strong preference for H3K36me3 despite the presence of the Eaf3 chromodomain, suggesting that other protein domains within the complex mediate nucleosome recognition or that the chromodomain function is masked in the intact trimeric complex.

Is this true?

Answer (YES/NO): YES